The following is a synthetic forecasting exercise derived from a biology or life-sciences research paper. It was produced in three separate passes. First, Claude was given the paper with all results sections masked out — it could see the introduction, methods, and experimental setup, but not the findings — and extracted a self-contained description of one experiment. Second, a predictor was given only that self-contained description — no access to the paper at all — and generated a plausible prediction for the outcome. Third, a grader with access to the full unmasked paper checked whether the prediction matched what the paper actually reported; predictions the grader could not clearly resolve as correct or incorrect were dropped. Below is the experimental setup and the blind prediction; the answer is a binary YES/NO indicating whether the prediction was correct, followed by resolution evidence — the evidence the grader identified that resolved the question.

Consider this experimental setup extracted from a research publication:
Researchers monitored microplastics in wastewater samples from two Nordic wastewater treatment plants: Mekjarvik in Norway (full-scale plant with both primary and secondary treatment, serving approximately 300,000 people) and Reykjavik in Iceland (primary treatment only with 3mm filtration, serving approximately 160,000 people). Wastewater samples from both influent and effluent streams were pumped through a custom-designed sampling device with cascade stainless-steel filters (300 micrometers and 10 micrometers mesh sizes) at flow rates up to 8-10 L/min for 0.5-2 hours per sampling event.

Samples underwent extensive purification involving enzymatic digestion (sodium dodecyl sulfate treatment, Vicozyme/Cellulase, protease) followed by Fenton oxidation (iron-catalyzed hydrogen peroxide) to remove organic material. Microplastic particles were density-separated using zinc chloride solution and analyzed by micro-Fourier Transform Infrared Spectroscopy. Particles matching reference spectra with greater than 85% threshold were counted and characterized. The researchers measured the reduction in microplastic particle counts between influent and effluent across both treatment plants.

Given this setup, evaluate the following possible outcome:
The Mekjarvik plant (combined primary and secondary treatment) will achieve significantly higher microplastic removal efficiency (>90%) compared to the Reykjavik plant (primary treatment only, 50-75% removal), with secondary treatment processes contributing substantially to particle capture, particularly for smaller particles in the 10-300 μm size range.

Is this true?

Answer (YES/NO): NO